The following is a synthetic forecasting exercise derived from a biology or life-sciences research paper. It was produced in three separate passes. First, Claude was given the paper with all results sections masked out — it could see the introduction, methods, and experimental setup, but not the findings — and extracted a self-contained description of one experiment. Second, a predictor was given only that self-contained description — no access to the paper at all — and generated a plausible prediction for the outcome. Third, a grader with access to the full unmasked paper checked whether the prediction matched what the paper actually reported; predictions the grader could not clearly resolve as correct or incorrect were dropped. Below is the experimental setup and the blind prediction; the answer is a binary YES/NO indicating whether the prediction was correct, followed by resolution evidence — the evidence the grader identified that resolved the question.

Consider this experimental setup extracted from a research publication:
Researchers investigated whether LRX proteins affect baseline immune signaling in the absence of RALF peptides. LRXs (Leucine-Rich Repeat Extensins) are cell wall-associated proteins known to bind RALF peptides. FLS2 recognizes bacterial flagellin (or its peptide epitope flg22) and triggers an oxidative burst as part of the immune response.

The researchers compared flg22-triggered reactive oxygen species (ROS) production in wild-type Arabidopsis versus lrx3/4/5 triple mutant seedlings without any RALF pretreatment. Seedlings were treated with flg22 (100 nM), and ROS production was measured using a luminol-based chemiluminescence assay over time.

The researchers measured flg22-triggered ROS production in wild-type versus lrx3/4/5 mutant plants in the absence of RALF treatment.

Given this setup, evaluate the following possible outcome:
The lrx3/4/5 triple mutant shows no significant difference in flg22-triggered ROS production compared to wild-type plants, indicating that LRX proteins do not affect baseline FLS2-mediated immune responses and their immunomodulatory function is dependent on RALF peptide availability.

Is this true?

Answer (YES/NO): NO